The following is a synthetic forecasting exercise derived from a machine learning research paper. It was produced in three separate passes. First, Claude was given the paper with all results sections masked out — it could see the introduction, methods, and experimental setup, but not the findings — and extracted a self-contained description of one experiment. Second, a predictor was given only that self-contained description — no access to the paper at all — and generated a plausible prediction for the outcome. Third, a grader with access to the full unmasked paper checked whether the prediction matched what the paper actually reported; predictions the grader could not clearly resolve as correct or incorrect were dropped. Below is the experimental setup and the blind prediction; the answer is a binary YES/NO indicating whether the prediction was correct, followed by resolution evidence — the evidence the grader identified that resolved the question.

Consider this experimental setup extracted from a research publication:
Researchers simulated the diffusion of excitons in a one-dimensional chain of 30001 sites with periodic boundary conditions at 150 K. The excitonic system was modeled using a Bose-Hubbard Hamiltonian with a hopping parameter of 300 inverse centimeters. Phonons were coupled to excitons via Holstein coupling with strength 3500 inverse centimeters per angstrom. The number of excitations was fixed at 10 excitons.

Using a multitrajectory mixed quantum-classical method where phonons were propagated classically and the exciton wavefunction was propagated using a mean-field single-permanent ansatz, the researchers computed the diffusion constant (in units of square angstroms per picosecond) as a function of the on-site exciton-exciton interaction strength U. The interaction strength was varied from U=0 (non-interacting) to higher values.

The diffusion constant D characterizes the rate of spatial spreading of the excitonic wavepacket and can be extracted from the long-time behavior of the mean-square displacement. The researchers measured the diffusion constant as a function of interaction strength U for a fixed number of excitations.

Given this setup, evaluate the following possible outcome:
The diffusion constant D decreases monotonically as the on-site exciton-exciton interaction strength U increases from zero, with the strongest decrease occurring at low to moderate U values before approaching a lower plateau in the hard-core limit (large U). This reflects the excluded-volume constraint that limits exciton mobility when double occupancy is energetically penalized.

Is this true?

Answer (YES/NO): NO